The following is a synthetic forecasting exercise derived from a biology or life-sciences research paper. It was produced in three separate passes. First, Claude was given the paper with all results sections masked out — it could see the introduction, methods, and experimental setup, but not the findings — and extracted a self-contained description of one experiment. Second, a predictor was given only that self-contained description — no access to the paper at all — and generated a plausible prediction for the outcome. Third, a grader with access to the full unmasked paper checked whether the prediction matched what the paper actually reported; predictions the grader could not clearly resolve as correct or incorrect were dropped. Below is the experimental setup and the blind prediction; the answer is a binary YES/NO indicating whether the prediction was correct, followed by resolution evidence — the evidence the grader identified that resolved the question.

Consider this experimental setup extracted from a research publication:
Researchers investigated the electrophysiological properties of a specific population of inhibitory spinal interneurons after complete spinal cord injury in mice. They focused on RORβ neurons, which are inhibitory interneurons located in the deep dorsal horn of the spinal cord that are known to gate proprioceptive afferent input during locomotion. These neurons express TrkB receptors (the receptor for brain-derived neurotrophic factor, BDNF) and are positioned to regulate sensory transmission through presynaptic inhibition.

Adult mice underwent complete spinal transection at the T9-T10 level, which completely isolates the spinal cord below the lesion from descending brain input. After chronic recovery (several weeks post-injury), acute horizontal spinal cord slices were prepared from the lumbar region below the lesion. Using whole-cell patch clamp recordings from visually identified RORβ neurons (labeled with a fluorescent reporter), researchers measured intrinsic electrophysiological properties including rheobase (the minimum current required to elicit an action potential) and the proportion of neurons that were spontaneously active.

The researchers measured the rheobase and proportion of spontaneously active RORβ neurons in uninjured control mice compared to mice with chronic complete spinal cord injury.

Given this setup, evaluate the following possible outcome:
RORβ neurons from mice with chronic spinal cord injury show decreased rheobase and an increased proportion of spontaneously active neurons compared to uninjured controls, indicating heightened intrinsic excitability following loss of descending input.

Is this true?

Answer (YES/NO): NO